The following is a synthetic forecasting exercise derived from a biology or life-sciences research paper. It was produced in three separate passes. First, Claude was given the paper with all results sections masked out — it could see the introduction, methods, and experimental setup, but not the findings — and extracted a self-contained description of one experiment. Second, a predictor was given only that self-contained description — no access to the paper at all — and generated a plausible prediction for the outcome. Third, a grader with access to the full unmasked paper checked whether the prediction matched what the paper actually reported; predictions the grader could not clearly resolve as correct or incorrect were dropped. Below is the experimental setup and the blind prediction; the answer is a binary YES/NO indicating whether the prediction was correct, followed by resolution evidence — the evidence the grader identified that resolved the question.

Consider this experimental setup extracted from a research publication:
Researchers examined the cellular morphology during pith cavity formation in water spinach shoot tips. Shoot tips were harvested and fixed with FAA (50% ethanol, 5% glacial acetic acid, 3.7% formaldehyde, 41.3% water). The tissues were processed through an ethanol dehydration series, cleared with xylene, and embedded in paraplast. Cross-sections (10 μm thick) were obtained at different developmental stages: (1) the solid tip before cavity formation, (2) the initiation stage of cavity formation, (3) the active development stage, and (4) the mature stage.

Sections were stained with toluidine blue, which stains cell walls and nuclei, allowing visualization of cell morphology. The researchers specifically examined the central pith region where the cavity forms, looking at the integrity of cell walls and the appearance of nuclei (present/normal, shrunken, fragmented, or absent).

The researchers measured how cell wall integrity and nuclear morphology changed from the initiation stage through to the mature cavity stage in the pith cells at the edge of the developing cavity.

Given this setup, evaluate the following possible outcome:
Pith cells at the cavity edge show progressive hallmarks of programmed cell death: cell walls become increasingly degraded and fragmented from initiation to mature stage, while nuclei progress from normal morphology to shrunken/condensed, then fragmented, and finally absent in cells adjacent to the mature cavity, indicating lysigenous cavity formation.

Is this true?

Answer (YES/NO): YES